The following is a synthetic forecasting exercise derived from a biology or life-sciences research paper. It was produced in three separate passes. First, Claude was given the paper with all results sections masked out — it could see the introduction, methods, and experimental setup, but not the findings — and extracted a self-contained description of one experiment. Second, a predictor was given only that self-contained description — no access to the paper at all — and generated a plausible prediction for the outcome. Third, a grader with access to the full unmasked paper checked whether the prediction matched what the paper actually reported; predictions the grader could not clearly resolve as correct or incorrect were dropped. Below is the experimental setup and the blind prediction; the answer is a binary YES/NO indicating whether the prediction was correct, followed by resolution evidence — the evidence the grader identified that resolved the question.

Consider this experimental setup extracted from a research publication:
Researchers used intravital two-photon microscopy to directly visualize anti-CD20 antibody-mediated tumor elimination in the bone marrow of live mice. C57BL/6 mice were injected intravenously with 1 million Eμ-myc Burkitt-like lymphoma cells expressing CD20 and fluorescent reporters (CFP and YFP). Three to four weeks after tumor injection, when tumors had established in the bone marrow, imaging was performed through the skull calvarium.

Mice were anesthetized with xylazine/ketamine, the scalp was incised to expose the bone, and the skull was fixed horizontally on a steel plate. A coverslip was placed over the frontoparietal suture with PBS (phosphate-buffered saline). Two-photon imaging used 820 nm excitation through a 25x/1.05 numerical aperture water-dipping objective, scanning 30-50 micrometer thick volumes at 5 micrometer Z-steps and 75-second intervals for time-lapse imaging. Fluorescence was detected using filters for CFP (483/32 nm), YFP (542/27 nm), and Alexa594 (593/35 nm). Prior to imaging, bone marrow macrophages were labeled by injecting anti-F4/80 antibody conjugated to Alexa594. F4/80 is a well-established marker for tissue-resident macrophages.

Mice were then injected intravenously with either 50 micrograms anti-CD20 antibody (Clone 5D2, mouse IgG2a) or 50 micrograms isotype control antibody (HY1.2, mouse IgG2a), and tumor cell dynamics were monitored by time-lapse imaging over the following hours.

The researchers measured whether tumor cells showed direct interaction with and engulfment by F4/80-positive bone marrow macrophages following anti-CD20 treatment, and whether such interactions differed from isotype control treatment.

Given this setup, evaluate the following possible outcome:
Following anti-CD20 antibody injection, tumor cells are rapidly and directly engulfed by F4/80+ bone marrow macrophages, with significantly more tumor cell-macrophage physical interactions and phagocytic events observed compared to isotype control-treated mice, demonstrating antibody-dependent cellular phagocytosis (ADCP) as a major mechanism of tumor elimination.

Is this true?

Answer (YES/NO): YES